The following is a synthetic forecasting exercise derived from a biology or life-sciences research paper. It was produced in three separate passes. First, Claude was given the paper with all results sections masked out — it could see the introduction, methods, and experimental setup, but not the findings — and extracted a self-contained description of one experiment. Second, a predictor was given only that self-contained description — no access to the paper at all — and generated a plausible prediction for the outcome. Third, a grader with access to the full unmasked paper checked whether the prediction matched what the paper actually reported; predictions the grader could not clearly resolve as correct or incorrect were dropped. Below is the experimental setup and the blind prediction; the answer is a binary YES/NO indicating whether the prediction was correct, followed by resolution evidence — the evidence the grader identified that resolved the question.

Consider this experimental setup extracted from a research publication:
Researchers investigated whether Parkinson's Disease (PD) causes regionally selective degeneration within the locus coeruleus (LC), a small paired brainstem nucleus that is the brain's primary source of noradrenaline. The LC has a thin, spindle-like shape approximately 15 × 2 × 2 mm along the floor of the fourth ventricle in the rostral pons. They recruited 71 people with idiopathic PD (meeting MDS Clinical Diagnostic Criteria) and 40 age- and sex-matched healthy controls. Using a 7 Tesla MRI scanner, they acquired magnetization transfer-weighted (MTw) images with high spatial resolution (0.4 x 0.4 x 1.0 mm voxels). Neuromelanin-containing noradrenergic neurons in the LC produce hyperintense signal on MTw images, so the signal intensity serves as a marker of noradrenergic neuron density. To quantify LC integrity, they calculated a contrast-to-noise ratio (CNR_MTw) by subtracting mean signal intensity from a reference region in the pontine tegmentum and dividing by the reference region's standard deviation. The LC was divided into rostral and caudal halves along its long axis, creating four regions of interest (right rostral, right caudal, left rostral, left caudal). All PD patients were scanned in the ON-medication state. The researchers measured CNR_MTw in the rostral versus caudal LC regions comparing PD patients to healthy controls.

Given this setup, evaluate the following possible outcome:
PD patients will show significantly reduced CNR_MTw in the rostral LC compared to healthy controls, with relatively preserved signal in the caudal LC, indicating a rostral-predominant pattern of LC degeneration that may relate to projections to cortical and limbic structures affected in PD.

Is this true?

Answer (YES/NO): NO